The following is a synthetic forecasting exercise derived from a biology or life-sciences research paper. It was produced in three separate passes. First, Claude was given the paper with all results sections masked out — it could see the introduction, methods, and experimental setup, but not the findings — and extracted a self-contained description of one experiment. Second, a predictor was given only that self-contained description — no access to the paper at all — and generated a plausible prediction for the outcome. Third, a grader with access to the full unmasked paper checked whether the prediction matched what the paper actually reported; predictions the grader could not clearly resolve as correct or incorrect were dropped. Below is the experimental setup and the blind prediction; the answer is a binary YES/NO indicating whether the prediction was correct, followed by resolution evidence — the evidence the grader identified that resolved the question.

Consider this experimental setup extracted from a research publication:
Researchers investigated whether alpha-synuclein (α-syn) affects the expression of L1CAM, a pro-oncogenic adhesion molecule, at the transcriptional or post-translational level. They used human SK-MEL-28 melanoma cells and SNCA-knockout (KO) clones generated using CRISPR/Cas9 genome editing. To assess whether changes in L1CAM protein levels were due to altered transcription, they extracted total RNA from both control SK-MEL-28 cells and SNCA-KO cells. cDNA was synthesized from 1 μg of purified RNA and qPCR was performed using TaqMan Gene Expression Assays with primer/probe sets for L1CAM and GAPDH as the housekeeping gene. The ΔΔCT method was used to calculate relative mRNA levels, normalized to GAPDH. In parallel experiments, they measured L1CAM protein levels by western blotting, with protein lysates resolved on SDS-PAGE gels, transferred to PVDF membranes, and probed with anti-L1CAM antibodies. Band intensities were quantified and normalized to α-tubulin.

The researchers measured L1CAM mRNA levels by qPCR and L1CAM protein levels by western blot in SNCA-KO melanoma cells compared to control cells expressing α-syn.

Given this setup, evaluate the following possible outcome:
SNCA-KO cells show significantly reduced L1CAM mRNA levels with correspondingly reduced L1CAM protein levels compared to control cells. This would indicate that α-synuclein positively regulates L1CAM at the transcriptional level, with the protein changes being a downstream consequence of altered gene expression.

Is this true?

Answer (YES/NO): NO